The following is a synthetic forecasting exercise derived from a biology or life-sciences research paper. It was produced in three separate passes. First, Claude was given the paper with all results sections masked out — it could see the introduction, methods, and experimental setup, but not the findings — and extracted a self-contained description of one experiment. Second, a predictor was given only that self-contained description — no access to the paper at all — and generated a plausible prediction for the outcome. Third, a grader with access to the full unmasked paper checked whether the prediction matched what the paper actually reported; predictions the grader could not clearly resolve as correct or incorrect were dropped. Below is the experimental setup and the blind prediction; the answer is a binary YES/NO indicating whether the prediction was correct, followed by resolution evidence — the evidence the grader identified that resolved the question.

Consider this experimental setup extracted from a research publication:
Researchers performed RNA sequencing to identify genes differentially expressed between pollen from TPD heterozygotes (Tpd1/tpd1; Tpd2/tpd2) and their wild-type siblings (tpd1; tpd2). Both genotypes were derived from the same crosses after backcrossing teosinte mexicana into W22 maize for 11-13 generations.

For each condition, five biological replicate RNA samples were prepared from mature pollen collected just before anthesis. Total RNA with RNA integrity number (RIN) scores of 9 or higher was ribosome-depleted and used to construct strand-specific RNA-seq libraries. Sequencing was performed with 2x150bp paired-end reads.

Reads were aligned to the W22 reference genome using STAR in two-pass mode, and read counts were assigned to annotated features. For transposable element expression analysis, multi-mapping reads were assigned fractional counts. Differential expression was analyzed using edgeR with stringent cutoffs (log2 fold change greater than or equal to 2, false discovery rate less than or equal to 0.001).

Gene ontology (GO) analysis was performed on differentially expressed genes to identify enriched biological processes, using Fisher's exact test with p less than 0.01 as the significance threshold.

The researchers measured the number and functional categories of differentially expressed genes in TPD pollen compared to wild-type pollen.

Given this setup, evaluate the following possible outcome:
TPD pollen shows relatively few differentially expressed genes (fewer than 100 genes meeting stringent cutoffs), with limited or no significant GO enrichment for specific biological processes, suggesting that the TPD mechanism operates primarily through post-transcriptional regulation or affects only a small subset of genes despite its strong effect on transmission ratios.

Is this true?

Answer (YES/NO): NO